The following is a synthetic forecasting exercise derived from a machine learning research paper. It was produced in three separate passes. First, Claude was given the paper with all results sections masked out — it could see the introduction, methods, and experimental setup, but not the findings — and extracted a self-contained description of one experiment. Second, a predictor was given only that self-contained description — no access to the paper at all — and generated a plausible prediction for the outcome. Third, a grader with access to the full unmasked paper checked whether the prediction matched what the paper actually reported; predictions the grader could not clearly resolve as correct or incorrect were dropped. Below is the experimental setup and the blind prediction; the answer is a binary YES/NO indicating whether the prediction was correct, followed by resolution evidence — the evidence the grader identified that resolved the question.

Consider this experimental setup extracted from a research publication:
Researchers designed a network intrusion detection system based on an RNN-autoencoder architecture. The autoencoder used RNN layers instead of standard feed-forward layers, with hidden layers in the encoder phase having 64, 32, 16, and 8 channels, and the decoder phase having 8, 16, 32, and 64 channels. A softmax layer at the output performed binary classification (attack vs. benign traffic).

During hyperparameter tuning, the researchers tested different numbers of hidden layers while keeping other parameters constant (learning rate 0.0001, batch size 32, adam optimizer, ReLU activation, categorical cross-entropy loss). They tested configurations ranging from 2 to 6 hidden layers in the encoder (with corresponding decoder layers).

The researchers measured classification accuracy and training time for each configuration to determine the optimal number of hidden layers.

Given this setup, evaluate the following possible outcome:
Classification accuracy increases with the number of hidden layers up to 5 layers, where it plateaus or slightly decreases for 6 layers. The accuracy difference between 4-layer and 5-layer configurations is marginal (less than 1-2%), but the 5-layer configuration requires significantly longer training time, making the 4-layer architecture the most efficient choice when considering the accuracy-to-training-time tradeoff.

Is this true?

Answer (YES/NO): NO